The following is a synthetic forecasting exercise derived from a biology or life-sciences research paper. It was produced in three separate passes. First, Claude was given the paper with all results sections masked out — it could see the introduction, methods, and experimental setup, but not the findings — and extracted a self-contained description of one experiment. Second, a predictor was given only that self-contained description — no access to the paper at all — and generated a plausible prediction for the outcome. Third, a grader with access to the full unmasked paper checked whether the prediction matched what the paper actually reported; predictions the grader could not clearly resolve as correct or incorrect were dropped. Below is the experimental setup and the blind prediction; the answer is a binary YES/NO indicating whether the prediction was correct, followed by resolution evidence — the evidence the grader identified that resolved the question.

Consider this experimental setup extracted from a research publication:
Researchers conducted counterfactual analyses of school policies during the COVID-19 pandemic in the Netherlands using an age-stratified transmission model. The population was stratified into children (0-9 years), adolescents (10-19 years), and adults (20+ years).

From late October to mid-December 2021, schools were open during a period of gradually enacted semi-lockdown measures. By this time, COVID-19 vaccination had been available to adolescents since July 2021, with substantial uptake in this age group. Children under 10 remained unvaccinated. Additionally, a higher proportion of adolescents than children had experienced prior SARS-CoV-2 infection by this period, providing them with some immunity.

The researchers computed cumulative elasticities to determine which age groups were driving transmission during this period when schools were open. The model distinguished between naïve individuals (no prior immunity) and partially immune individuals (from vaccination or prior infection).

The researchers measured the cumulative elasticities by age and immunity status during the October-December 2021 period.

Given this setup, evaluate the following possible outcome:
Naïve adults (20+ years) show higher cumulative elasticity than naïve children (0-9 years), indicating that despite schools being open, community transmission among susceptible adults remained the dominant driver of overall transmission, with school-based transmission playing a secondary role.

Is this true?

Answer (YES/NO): NO